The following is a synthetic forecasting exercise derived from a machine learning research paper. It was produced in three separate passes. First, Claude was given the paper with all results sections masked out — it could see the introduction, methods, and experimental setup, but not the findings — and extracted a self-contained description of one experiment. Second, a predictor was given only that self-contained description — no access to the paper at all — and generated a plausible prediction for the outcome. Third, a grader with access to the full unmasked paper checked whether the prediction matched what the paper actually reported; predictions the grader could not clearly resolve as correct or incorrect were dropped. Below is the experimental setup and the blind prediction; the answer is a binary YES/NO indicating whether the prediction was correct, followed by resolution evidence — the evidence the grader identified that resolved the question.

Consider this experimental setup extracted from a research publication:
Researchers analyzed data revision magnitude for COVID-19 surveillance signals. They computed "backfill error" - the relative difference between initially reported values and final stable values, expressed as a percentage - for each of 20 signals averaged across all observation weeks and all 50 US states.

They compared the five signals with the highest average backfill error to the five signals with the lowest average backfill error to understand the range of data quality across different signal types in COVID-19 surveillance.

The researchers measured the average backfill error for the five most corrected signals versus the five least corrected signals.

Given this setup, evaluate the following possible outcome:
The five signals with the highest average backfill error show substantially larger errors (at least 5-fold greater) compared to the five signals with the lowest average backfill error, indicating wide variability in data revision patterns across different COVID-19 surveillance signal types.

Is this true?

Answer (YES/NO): YES